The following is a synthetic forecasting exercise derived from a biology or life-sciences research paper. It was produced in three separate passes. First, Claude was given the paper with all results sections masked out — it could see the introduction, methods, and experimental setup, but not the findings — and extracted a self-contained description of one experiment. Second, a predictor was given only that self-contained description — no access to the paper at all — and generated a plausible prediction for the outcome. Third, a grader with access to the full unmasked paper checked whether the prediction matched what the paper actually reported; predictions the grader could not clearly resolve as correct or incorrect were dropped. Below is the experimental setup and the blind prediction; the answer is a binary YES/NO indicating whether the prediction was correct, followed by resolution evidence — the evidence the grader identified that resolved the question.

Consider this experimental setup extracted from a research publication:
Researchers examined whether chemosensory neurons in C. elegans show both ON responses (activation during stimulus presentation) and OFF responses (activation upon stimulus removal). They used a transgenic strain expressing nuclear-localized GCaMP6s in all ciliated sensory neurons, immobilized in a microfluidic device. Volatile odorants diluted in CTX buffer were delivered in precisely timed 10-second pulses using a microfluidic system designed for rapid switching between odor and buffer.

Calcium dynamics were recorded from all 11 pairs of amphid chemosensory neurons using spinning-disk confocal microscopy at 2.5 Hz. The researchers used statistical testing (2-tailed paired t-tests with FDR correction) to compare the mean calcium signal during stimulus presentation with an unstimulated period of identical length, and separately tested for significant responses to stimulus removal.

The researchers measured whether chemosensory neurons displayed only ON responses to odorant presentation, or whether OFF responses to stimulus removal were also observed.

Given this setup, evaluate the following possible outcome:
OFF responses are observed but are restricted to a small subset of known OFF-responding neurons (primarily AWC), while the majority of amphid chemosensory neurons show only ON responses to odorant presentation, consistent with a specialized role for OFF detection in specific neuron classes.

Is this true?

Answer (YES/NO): NO